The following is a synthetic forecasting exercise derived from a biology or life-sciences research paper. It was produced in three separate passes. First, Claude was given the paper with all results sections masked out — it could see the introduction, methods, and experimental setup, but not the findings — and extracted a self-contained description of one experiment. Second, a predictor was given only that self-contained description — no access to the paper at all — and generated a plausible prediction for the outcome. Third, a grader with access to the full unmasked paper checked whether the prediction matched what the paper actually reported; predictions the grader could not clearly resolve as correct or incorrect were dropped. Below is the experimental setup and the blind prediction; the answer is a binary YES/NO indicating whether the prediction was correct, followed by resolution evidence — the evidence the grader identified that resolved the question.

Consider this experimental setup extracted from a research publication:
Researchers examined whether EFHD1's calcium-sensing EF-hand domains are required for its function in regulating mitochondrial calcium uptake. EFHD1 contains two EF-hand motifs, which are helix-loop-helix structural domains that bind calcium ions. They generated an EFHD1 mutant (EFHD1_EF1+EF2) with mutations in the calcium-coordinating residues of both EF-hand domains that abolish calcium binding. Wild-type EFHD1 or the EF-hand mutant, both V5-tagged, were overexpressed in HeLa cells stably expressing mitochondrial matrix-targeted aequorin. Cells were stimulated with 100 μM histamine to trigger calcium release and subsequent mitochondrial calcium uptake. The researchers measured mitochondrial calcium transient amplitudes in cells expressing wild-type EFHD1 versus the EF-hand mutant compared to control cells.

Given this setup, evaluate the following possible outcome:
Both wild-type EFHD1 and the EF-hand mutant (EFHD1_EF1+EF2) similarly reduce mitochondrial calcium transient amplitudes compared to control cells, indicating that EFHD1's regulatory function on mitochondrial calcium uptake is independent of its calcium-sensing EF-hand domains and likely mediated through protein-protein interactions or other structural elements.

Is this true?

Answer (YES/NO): NO